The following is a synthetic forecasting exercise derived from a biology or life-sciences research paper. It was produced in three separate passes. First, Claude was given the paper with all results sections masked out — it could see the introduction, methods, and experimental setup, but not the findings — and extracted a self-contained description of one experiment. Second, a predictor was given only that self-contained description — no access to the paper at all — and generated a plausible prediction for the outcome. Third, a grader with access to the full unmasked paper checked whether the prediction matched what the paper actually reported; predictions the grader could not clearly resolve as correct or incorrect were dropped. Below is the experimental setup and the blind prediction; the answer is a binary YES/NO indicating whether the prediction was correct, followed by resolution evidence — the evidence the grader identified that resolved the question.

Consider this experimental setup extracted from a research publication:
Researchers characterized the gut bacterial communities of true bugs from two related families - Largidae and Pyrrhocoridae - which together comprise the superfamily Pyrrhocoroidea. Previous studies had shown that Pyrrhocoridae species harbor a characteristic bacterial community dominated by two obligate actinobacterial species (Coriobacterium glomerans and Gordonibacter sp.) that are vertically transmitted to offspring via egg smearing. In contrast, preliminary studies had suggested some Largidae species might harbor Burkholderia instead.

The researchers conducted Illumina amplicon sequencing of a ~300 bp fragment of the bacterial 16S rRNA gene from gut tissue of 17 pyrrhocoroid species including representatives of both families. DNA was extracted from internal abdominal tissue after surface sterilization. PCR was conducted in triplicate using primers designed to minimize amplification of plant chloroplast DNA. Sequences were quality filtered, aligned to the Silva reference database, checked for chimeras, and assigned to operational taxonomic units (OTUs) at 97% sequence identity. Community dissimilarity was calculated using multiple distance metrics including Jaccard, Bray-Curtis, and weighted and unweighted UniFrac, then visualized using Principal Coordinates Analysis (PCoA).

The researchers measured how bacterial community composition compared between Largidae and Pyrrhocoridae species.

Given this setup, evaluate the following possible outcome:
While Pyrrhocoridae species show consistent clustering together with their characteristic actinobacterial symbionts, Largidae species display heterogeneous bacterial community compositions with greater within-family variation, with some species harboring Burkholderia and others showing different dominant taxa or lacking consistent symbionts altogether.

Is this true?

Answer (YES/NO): NO